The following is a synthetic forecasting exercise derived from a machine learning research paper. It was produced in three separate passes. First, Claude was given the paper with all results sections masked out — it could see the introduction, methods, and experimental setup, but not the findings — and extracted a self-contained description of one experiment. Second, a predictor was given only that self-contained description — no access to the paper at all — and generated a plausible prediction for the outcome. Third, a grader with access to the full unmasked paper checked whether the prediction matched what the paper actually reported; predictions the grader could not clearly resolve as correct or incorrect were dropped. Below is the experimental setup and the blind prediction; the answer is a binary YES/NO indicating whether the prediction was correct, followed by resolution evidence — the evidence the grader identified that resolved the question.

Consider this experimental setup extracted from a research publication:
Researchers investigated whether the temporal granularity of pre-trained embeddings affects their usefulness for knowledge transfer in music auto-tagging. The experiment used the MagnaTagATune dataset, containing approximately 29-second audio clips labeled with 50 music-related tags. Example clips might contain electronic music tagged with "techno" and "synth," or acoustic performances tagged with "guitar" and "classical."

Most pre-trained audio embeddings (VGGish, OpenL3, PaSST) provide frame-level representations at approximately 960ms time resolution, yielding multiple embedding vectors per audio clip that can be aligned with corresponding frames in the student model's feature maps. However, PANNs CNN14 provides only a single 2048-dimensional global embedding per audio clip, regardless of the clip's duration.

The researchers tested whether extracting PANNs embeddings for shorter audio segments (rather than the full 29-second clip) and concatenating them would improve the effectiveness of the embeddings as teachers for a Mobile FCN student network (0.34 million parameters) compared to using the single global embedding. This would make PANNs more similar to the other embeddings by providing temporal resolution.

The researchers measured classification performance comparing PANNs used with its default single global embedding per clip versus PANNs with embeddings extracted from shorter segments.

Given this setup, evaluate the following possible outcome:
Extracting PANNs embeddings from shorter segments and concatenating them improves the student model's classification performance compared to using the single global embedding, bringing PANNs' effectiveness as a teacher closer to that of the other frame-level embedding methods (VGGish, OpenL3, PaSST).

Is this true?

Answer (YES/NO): NO